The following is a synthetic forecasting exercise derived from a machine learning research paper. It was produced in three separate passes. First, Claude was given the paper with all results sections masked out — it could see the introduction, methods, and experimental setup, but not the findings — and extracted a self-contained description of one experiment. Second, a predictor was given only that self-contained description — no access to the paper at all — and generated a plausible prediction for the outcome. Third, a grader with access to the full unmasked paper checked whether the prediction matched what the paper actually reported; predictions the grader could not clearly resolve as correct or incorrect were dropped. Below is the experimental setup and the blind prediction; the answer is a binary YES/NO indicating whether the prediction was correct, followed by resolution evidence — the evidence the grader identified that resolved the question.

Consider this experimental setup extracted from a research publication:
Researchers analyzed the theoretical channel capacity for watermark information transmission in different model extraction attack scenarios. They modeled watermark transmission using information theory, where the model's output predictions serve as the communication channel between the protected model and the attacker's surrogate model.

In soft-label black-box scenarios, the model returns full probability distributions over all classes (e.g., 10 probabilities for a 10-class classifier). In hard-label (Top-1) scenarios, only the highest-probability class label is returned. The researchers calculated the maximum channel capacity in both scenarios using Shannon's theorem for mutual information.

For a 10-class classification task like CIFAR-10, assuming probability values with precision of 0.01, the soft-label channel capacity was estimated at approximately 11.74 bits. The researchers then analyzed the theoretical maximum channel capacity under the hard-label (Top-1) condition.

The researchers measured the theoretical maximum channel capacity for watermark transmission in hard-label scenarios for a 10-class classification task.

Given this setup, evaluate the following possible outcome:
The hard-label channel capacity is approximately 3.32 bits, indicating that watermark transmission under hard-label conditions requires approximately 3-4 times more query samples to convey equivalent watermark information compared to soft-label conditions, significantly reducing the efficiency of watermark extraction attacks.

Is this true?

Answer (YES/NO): NO